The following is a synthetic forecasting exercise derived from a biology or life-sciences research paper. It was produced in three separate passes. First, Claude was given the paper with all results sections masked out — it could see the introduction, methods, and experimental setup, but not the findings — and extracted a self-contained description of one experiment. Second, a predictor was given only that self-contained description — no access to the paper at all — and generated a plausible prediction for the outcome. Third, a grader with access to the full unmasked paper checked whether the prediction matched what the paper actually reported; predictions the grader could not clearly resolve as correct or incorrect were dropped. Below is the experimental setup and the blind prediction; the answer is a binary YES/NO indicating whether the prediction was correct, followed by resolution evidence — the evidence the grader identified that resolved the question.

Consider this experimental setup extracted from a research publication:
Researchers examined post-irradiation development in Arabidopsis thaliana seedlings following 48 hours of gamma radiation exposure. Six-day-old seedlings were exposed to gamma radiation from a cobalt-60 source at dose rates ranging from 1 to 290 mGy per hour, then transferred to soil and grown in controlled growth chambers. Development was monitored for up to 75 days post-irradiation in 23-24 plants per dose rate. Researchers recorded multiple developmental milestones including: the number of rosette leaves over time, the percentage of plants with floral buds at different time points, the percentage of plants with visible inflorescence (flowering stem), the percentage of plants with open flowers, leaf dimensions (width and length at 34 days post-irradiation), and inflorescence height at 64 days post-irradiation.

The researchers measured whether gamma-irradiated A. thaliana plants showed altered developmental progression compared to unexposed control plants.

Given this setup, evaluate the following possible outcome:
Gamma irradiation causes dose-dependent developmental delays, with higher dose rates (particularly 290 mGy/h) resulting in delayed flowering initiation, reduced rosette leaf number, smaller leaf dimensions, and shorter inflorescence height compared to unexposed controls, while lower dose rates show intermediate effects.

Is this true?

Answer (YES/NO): NO